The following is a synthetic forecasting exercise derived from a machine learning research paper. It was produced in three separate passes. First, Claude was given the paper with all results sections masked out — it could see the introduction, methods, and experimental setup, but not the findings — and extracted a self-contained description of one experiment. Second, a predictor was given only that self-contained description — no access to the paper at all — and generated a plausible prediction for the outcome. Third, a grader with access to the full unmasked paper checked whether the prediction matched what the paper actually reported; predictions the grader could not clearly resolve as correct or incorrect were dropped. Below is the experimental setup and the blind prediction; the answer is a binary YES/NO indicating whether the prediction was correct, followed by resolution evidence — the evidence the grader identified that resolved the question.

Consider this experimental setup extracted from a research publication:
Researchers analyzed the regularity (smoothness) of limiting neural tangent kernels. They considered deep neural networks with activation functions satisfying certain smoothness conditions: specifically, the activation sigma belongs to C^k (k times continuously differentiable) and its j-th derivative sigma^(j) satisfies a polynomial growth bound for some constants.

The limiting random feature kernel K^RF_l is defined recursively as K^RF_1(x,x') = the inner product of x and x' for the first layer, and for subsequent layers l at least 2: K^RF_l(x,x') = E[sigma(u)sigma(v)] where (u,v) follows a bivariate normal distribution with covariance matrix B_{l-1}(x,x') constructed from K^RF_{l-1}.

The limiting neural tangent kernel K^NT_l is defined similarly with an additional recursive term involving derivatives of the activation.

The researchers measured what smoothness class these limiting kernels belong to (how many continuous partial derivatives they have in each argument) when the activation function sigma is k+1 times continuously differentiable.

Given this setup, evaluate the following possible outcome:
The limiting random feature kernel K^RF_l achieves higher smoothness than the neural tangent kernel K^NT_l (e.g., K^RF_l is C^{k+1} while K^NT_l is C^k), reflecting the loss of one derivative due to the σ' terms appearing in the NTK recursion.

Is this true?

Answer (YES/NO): YES